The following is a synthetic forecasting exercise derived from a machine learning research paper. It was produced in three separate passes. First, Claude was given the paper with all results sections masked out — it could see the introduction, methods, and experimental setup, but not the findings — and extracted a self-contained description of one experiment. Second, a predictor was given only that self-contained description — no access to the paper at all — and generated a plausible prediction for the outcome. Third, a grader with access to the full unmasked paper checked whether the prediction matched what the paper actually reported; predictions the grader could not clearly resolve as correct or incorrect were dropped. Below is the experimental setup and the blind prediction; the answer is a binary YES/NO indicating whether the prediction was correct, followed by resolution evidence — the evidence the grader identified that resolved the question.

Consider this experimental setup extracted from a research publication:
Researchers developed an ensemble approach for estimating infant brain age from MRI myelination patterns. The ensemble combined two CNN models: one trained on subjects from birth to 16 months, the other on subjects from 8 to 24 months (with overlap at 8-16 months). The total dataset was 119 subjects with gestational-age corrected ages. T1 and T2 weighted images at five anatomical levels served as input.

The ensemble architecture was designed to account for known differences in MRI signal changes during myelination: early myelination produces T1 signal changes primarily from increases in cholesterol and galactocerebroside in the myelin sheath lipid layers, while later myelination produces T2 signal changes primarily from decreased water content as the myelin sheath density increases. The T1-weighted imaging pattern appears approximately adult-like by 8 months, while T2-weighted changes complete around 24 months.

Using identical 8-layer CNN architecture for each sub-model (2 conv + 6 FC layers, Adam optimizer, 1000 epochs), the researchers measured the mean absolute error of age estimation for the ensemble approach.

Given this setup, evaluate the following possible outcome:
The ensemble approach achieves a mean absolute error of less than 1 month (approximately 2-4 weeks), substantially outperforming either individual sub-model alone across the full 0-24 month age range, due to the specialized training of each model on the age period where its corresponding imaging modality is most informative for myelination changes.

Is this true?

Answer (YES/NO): NO